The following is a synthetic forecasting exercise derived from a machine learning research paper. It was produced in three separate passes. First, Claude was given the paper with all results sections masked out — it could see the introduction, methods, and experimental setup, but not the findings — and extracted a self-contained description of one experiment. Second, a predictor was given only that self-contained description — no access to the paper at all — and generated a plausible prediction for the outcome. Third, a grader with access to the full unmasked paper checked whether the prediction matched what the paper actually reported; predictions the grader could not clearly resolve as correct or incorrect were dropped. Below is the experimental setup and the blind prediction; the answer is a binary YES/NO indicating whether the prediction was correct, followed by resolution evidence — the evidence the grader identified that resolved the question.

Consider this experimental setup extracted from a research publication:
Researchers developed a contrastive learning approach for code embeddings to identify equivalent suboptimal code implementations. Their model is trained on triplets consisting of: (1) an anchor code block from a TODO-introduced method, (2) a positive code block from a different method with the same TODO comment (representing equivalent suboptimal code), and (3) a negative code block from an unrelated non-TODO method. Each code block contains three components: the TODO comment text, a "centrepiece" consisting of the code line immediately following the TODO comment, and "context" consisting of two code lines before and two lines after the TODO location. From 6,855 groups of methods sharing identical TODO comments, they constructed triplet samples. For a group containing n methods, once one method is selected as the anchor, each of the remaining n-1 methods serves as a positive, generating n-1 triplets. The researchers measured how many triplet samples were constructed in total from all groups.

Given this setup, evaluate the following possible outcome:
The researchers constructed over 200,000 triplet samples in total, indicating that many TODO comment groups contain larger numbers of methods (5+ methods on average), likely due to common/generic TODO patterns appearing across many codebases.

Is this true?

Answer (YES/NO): NO